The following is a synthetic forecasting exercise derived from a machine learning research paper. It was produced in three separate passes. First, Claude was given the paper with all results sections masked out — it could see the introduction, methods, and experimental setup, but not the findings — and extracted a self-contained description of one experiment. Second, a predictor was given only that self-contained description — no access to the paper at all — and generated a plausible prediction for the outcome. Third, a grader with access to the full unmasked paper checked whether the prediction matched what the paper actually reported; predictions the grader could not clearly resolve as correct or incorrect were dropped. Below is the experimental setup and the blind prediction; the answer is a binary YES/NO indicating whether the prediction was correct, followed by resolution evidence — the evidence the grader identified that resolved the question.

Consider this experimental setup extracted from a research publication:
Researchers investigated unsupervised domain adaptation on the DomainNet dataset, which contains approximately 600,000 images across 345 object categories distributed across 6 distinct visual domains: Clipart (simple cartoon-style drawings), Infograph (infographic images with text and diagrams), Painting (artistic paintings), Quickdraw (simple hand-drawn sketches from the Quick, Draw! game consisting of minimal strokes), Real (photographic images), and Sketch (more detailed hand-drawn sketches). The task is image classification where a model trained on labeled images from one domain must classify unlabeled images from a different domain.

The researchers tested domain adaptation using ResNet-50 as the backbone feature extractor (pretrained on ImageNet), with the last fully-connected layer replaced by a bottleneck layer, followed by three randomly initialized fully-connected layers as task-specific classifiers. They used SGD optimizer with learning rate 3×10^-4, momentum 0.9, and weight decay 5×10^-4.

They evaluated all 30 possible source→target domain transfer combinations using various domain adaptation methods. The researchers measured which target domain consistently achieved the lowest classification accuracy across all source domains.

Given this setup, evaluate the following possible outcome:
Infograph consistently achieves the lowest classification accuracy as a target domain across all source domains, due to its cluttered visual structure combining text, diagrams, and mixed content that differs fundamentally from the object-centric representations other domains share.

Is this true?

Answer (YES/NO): NO